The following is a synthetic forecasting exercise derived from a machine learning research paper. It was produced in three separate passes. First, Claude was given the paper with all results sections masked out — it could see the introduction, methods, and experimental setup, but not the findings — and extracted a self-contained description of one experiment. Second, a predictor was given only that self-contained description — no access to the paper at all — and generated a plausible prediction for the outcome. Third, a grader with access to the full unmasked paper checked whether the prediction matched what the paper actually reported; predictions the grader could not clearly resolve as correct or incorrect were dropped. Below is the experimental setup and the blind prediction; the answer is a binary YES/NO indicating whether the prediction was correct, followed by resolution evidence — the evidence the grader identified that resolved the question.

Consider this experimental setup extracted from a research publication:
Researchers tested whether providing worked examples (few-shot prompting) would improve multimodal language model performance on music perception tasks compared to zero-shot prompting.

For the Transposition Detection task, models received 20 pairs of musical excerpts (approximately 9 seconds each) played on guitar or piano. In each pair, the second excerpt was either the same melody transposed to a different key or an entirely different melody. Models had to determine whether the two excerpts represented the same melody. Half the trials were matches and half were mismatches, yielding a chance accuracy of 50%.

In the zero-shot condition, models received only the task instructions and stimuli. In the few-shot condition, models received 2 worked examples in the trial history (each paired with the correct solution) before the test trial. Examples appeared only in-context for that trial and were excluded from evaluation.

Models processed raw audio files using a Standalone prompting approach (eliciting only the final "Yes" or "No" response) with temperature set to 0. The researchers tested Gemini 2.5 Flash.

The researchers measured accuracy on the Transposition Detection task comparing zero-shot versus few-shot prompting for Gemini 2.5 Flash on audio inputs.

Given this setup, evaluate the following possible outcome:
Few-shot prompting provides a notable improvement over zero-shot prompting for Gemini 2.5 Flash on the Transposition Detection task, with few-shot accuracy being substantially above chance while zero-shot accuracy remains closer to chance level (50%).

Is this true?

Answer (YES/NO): YES